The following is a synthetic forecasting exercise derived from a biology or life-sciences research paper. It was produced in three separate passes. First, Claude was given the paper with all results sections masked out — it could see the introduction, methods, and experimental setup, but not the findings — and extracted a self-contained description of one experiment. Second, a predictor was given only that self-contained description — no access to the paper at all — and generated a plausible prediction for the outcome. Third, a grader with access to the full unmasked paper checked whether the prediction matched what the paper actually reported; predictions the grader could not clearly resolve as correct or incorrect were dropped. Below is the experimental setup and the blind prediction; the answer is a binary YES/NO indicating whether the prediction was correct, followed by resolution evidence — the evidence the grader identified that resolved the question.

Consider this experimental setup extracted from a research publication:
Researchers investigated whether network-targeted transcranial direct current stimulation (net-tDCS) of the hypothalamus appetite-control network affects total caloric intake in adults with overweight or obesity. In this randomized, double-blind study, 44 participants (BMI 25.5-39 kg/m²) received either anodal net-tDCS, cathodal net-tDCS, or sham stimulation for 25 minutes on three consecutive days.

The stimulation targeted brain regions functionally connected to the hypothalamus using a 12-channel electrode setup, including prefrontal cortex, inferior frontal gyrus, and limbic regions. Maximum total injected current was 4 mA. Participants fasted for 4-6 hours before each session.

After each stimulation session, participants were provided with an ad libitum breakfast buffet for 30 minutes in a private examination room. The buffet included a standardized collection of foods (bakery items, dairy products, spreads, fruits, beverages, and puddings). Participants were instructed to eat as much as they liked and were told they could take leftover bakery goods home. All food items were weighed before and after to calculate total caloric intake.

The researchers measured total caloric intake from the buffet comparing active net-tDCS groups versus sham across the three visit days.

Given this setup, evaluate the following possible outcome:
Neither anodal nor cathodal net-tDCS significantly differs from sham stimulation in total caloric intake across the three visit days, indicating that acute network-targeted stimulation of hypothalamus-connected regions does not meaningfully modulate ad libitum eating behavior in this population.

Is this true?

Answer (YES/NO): NO